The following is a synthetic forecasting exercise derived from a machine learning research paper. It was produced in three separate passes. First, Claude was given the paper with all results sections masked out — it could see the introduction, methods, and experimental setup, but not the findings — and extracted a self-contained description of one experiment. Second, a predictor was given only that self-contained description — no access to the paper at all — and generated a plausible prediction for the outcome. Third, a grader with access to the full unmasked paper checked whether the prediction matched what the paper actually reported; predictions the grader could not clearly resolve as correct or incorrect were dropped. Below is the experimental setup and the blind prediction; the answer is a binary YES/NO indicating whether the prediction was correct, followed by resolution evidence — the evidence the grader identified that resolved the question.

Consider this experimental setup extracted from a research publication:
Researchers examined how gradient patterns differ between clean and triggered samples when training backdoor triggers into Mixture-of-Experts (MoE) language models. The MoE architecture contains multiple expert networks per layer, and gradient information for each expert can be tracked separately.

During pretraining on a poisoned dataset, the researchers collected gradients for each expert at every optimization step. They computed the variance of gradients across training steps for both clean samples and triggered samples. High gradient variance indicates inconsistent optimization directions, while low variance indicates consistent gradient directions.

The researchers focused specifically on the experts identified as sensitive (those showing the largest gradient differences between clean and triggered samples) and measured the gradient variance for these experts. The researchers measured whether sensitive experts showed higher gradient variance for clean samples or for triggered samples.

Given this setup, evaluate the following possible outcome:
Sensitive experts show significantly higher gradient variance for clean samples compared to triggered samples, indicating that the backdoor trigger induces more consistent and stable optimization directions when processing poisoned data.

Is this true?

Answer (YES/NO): YES